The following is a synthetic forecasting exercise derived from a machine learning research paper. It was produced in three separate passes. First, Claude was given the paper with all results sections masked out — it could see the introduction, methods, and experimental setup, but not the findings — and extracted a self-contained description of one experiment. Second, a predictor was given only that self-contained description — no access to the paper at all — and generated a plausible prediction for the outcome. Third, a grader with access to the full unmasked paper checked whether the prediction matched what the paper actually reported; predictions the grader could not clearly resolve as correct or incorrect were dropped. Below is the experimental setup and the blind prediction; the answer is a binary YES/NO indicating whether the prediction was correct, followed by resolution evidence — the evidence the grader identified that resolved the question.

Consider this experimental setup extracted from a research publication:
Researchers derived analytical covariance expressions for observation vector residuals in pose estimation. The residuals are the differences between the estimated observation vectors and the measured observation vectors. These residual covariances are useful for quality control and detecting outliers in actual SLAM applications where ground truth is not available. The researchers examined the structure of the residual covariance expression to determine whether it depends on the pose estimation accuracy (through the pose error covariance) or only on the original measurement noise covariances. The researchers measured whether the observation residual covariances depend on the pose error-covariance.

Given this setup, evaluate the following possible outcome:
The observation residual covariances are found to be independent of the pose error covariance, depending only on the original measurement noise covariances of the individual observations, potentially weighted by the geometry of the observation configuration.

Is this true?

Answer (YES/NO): NO